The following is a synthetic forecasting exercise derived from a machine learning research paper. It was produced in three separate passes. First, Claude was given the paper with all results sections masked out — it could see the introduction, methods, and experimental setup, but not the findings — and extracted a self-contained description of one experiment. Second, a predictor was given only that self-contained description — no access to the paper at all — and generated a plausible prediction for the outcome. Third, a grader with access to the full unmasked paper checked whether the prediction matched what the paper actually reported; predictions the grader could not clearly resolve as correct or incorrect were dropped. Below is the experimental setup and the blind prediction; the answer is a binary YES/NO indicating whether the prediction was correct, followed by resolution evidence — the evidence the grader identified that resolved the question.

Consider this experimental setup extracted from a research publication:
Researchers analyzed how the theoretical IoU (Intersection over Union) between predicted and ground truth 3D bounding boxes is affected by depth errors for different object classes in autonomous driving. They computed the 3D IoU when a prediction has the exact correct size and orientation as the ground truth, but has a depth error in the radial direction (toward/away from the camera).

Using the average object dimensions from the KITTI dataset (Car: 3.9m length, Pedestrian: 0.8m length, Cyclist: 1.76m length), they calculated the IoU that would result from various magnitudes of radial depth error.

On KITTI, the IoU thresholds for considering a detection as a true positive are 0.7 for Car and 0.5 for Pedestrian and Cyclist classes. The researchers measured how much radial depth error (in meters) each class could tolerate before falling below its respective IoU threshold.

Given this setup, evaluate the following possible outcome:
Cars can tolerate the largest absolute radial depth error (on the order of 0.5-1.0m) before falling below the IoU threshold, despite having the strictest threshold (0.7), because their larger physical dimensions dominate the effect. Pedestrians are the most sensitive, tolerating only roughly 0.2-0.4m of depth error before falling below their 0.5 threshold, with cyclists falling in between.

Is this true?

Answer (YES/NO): YES